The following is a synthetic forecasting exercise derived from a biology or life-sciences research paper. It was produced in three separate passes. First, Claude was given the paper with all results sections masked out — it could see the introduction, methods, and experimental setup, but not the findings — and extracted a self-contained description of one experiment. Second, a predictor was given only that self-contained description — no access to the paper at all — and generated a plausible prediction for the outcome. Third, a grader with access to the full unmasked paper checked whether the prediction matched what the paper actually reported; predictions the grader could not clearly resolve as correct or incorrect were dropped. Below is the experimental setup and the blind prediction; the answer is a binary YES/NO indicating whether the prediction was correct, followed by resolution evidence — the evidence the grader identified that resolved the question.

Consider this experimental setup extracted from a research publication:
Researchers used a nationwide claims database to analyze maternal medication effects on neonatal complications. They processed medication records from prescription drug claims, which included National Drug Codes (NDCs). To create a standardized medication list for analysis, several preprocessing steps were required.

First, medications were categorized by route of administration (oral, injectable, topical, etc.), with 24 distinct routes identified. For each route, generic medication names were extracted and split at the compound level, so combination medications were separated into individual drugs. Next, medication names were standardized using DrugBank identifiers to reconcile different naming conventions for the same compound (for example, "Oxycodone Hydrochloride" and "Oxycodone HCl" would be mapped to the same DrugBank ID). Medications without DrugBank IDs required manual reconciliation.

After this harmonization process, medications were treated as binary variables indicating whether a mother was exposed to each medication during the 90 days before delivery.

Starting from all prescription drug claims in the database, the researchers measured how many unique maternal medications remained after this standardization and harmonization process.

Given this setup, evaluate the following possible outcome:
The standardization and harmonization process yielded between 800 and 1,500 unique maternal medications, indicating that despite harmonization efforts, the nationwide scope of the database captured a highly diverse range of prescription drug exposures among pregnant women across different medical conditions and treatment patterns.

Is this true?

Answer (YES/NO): YES